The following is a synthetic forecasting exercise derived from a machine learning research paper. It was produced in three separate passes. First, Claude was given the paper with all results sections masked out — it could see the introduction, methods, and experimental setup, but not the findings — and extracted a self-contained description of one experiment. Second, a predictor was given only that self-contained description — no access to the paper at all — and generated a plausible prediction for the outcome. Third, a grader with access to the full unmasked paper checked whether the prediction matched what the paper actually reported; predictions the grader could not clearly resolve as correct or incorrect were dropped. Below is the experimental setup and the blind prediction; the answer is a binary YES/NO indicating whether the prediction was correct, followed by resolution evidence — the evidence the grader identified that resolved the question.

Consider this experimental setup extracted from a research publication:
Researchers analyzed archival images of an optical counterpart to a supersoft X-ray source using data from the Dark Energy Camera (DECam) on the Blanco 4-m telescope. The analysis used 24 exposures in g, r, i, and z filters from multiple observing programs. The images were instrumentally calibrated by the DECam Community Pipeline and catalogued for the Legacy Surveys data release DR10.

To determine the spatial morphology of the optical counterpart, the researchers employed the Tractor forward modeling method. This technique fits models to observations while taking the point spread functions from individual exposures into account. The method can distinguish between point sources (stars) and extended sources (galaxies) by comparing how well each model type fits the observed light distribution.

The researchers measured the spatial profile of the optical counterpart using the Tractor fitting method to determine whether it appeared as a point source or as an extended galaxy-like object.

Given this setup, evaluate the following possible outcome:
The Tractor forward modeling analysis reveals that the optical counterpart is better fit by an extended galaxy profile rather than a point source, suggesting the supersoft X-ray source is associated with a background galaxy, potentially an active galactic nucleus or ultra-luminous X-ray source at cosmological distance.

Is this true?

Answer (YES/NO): NO